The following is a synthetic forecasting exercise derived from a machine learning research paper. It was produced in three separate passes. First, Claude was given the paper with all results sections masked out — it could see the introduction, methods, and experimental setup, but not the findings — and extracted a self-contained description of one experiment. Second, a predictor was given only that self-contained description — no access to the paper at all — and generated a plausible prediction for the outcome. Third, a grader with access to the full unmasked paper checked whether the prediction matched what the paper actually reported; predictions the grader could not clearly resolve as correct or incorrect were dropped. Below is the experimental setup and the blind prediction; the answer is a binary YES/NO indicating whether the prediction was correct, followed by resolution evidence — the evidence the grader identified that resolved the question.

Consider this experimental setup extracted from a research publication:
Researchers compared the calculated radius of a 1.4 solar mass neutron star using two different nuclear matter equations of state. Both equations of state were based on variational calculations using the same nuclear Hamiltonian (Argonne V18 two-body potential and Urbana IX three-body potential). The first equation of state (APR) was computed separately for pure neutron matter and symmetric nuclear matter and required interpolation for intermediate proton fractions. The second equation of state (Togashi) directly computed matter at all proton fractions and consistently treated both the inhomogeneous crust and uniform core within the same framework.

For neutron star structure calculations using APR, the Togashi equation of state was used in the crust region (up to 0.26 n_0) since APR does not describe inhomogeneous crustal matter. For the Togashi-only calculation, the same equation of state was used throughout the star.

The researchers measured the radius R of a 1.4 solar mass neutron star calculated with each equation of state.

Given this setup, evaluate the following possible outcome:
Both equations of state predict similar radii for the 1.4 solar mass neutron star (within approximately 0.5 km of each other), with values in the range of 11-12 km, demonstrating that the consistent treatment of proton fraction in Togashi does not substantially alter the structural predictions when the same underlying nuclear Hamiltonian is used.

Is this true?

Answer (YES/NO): YES